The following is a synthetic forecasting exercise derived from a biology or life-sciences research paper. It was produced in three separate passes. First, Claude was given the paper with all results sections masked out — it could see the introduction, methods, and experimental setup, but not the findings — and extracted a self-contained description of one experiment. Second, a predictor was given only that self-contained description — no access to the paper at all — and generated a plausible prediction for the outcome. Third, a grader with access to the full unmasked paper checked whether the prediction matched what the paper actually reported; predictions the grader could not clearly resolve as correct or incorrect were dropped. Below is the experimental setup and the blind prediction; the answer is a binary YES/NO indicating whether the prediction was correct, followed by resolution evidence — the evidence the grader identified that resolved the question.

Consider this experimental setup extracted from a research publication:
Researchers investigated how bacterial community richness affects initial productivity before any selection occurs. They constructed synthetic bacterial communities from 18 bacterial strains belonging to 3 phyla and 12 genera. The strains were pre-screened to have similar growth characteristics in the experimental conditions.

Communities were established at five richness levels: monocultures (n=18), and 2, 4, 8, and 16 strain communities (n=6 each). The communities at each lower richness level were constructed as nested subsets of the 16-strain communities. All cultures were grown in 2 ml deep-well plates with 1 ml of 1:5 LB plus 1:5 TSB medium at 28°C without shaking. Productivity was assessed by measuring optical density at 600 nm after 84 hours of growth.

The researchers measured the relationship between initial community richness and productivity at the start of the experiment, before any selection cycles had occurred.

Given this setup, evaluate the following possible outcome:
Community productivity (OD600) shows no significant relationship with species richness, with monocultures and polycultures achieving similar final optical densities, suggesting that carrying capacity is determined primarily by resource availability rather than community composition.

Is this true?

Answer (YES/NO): NO